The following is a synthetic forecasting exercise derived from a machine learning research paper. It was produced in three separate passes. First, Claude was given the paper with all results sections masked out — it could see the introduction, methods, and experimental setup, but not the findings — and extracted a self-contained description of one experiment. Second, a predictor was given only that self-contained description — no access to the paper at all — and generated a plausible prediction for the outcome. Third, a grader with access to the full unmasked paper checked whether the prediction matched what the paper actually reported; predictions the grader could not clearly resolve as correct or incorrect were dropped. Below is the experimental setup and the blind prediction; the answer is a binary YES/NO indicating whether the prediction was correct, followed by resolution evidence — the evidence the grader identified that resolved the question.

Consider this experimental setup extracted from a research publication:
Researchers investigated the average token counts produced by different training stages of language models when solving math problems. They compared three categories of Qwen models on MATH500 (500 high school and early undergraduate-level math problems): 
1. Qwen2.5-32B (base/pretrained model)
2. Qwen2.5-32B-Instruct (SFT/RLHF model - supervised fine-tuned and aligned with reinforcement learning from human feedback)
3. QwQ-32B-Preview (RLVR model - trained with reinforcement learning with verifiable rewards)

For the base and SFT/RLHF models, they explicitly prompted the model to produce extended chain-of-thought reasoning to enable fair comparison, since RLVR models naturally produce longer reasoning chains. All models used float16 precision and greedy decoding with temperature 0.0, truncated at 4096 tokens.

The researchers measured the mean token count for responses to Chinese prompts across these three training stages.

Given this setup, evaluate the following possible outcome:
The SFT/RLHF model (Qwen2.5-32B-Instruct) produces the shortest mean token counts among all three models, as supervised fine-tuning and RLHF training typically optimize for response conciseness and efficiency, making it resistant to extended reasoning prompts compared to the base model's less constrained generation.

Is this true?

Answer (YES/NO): YES